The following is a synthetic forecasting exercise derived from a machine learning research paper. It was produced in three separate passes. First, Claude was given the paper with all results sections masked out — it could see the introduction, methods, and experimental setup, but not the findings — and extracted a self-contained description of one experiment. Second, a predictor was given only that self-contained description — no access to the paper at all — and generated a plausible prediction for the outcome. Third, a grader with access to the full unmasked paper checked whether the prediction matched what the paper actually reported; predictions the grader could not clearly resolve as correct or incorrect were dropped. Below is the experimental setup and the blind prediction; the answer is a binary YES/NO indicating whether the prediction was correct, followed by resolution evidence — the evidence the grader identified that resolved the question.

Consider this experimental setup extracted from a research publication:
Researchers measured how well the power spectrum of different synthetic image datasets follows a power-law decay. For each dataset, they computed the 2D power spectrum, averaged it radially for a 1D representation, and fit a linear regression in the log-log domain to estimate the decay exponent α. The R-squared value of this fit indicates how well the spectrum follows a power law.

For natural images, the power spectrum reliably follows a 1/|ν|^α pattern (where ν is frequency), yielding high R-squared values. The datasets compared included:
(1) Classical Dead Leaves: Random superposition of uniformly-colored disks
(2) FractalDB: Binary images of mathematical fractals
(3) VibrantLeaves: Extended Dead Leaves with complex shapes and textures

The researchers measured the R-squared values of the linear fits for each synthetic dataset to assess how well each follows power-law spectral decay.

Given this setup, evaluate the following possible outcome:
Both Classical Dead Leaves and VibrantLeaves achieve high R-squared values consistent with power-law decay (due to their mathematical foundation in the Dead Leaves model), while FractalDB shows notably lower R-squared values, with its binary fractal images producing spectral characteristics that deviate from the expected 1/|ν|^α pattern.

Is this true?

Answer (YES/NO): YES